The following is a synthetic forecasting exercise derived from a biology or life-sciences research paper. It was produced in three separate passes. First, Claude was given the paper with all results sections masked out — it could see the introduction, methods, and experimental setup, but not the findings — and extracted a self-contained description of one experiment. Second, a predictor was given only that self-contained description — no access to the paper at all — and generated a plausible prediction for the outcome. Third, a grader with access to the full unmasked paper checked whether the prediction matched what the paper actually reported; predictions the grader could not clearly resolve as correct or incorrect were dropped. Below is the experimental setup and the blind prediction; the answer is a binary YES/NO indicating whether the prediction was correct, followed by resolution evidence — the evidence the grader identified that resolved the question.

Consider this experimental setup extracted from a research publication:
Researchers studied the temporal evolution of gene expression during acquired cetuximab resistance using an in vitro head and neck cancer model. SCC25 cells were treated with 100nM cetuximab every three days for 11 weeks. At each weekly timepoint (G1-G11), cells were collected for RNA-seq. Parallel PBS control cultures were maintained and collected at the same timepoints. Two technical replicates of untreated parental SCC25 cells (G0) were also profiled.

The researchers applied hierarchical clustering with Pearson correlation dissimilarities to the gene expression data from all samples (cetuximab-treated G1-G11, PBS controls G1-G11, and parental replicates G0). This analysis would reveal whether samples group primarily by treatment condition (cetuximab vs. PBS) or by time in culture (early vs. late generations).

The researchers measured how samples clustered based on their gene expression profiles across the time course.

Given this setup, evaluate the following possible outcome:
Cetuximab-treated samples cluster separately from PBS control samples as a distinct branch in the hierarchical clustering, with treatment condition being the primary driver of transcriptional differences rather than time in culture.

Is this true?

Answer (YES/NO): YES